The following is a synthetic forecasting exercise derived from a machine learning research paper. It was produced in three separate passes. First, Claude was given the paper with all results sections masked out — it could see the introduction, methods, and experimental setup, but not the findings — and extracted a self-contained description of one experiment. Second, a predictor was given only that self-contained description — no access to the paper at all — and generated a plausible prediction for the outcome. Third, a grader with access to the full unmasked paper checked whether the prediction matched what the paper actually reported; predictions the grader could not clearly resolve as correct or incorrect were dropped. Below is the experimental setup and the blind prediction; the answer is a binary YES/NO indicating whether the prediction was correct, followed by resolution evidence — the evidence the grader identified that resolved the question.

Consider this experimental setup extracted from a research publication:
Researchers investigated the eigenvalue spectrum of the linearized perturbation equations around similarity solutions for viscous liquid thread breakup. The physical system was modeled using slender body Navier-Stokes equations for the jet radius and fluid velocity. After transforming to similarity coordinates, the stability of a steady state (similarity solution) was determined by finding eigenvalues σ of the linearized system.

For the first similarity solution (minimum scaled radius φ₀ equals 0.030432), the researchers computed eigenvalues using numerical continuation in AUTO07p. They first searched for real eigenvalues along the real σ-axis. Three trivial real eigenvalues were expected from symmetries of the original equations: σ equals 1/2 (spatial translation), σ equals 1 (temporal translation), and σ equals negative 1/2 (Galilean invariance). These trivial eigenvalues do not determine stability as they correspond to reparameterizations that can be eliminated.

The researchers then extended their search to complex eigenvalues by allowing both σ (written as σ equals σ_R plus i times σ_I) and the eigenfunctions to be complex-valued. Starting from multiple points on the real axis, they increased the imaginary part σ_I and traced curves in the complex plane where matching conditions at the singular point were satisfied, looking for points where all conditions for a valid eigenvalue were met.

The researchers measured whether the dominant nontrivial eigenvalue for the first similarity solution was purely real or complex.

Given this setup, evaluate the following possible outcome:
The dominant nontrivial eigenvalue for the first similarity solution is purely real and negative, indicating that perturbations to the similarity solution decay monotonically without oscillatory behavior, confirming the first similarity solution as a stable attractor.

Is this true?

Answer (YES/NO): NO